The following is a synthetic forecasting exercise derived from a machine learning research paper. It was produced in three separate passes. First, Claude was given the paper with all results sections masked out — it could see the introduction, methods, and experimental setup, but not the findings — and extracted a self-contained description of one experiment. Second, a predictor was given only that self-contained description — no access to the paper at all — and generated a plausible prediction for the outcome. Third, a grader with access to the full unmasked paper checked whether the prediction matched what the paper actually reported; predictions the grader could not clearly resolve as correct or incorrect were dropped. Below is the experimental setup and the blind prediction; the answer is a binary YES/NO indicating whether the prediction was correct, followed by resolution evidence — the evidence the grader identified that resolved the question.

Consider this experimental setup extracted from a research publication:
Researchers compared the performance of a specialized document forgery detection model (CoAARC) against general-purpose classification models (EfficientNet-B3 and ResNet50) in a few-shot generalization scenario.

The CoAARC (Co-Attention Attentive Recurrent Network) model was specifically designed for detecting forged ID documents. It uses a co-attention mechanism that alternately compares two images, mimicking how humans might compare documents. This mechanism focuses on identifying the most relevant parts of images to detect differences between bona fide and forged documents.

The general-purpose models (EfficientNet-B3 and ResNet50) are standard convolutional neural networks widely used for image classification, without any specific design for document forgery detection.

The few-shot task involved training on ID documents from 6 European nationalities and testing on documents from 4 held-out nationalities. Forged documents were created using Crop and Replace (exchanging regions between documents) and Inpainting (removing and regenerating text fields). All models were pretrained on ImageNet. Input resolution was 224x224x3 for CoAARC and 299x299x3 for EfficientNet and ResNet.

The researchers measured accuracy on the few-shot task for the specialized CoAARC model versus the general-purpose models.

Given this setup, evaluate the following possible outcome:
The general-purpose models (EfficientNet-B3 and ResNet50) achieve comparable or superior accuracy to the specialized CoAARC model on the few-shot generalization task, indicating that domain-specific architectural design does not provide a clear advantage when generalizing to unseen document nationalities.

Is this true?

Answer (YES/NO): YES